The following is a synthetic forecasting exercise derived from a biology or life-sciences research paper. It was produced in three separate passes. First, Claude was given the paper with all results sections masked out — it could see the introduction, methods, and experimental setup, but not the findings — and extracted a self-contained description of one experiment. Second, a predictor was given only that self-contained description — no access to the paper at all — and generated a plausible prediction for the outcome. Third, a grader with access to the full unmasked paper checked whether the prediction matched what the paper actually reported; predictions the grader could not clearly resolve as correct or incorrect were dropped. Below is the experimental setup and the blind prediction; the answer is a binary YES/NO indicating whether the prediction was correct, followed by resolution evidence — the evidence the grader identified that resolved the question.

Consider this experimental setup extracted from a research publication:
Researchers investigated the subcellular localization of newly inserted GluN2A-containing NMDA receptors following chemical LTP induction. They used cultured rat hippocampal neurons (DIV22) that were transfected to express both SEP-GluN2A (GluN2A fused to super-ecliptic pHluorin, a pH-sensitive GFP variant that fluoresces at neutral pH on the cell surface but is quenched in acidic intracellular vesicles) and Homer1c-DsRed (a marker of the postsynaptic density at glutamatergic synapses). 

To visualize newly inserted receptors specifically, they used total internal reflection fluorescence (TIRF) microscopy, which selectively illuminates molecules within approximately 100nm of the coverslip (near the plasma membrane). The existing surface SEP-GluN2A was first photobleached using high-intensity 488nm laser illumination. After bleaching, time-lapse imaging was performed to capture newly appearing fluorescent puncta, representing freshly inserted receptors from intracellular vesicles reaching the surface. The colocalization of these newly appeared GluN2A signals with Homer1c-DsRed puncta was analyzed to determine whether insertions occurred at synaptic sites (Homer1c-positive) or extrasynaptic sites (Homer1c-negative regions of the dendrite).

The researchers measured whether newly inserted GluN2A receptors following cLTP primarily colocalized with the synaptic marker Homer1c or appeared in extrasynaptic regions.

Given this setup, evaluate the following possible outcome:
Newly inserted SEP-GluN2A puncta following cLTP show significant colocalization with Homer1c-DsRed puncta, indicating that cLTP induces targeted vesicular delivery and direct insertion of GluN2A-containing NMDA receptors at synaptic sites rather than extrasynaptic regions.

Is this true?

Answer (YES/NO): NO